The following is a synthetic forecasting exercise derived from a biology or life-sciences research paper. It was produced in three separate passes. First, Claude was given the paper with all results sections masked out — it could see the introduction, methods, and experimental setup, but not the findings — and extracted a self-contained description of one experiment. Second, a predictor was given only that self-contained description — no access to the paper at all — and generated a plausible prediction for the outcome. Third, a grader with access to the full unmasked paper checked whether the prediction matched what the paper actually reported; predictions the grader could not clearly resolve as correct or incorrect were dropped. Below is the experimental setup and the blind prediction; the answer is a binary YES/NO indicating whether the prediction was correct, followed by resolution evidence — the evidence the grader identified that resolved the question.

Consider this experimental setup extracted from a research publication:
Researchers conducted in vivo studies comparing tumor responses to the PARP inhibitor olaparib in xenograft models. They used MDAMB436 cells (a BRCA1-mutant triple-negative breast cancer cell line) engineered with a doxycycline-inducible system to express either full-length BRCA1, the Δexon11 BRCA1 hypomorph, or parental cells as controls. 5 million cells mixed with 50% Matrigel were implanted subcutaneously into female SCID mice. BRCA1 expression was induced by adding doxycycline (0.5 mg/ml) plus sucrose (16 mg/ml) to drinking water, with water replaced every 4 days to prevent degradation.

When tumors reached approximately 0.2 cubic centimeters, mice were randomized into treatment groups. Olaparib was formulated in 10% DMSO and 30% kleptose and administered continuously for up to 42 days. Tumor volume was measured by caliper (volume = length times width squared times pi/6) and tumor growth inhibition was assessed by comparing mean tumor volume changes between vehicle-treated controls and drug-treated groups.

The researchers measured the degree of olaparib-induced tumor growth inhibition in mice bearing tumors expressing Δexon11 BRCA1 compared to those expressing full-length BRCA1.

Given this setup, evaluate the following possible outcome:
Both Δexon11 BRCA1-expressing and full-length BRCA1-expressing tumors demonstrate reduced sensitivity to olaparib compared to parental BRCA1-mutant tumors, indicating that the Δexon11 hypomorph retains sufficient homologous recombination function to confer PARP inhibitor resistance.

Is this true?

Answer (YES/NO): YES